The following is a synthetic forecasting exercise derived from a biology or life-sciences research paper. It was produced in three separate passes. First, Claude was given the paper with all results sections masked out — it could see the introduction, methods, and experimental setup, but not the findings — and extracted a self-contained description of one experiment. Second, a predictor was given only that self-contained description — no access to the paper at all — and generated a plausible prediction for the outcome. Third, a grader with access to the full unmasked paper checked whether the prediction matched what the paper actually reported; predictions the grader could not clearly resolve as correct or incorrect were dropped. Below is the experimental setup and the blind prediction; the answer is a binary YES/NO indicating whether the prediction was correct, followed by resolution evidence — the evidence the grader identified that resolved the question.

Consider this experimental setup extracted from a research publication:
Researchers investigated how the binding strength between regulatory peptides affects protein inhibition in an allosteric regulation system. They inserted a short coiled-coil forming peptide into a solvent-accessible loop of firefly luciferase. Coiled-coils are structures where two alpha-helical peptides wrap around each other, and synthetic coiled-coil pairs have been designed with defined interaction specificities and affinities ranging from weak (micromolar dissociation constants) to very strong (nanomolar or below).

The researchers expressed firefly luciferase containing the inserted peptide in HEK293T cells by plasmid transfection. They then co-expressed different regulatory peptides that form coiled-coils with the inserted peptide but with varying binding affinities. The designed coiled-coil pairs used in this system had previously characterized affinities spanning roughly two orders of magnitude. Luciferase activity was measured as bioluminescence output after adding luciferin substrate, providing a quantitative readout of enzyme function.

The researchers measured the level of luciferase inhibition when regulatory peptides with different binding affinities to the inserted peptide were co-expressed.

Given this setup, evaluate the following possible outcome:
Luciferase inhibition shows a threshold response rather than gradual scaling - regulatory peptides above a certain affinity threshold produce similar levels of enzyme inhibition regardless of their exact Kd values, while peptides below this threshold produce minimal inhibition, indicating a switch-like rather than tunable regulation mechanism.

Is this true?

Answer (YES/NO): NO